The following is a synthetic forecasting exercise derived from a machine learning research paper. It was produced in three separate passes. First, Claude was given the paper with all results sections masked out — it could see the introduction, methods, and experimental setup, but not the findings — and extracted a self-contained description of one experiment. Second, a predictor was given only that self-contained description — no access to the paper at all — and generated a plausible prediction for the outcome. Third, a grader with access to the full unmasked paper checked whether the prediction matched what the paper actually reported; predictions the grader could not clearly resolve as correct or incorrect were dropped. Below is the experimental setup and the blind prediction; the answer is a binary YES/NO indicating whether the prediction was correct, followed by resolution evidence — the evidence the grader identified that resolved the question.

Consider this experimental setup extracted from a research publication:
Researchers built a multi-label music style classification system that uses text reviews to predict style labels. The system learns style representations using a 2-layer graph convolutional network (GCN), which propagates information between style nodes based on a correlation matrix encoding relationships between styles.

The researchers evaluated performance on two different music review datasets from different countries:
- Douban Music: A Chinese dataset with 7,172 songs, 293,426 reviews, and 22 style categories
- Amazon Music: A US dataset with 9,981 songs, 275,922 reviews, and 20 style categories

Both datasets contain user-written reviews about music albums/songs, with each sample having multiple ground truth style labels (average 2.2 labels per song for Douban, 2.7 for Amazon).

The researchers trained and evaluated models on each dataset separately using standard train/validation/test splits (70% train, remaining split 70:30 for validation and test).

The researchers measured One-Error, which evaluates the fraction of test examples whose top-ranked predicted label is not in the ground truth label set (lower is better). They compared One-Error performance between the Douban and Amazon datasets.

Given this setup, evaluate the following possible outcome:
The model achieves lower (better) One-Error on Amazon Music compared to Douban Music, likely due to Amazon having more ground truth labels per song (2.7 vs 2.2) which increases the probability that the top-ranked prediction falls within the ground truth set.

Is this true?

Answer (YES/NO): NO